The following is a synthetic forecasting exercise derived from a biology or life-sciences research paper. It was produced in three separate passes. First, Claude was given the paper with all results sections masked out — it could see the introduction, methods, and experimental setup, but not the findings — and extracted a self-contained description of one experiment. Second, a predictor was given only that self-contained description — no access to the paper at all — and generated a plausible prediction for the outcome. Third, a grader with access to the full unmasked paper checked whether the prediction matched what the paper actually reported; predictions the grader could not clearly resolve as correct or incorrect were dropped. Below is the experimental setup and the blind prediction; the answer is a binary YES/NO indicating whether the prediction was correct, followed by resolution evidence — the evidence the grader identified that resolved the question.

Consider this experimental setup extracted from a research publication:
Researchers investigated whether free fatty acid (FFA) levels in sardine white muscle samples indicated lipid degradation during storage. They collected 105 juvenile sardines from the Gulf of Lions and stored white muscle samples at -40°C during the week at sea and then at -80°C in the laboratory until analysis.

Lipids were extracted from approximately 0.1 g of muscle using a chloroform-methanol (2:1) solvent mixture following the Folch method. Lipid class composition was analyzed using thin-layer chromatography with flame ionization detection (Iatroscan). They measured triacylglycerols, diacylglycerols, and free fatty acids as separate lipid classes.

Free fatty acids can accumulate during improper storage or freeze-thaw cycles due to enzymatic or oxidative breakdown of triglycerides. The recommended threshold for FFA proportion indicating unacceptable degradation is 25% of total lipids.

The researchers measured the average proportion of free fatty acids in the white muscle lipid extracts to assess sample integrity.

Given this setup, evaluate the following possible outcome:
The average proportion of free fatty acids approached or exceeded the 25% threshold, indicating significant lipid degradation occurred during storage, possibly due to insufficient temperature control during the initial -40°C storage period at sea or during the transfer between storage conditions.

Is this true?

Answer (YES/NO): NO